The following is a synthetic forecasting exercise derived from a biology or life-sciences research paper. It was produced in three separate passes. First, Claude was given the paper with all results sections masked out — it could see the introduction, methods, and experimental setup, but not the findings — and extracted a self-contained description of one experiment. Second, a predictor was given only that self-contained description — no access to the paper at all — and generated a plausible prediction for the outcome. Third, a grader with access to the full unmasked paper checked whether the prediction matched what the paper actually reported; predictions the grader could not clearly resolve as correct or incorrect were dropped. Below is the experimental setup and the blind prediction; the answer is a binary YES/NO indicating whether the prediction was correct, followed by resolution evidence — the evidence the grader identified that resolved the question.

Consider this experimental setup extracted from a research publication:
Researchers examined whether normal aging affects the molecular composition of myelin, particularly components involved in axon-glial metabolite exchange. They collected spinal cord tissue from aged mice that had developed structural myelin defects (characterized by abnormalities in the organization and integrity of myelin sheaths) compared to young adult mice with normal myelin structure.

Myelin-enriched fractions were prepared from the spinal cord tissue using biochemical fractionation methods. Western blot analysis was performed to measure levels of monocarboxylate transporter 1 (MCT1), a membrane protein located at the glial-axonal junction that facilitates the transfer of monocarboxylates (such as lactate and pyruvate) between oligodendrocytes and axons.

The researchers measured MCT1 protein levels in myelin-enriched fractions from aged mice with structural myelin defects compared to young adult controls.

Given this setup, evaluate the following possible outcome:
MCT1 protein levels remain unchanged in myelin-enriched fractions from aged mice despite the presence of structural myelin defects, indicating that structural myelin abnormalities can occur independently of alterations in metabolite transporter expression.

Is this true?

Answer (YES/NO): NO